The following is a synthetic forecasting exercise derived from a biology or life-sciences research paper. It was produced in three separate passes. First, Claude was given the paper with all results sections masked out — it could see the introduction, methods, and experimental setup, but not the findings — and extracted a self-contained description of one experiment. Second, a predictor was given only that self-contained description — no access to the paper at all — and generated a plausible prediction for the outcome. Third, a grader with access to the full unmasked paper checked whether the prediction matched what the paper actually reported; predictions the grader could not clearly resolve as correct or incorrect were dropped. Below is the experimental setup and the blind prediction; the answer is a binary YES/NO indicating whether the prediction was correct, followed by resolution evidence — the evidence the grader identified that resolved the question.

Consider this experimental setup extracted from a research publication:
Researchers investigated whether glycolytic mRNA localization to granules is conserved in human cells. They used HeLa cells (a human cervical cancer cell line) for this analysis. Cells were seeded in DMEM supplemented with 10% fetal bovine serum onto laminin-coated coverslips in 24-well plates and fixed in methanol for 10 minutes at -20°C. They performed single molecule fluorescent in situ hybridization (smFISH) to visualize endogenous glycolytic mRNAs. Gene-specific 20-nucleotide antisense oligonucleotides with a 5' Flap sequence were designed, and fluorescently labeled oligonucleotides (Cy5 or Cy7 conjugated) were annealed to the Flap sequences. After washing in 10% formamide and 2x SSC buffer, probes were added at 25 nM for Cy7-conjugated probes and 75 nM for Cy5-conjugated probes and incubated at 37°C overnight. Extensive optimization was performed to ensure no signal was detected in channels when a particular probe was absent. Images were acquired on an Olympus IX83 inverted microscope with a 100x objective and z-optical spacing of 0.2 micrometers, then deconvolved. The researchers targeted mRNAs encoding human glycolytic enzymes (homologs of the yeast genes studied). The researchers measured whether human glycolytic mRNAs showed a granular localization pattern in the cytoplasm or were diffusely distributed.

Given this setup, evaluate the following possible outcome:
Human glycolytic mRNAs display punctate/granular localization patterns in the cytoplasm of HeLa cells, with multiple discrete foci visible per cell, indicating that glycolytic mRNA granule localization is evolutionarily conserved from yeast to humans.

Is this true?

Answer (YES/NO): YES